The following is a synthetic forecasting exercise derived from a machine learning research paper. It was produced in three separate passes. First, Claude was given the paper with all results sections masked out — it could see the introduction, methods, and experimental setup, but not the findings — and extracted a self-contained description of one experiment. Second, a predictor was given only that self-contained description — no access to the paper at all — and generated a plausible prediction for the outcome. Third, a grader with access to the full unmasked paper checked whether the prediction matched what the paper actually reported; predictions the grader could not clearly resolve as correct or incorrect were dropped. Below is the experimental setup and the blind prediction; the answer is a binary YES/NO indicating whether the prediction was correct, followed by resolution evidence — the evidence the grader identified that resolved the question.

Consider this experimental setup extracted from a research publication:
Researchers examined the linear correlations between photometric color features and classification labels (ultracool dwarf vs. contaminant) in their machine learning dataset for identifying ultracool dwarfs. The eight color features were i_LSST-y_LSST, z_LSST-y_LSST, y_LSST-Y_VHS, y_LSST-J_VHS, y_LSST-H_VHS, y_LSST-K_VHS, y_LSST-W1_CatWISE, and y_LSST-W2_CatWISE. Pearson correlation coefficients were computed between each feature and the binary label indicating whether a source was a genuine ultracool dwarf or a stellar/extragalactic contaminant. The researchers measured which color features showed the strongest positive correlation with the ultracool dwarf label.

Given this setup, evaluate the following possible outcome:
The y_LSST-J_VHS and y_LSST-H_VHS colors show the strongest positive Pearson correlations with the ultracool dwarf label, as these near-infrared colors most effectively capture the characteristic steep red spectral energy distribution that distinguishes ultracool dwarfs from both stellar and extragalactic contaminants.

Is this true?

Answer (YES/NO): NO